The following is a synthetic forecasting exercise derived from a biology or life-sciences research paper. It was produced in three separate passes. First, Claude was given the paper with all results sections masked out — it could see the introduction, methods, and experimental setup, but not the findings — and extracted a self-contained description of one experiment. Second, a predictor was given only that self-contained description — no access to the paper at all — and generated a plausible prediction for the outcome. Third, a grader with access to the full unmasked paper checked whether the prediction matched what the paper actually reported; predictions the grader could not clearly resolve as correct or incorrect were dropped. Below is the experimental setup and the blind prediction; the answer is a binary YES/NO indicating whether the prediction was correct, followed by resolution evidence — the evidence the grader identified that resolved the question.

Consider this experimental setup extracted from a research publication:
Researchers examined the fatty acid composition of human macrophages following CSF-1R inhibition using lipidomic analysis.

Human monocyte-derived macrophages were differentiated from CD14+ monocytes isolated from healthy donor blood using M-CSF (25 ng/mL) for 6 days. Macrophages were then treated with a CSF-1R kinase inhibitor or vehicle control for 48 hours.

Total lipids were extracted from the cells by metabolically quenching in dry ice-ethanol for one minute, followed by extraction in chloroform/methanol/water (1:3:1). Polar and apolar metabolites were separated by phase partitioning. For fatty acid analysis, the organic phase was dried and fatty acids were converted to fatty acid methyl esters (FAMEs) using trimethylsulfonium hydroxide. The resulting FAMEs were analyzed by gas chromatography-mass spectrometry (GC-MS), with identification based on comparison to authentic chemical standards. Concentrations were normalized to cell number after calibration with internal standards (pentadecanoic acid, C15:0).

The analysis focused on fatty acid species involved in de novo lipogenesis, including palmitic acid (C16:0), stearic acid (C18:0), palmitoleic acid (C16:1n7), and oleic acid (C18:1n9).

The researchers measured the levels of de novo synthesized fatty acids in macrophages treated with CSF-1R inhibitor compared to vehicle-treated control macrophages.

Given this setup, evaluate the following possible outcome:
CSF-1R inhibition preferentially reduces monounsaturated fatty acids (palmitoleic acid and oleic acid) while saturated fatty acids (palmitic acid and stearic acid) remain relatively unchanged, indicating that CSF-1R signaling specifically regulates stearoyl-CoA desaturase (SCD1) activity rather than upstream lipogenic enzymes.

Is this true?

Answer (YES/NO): NO